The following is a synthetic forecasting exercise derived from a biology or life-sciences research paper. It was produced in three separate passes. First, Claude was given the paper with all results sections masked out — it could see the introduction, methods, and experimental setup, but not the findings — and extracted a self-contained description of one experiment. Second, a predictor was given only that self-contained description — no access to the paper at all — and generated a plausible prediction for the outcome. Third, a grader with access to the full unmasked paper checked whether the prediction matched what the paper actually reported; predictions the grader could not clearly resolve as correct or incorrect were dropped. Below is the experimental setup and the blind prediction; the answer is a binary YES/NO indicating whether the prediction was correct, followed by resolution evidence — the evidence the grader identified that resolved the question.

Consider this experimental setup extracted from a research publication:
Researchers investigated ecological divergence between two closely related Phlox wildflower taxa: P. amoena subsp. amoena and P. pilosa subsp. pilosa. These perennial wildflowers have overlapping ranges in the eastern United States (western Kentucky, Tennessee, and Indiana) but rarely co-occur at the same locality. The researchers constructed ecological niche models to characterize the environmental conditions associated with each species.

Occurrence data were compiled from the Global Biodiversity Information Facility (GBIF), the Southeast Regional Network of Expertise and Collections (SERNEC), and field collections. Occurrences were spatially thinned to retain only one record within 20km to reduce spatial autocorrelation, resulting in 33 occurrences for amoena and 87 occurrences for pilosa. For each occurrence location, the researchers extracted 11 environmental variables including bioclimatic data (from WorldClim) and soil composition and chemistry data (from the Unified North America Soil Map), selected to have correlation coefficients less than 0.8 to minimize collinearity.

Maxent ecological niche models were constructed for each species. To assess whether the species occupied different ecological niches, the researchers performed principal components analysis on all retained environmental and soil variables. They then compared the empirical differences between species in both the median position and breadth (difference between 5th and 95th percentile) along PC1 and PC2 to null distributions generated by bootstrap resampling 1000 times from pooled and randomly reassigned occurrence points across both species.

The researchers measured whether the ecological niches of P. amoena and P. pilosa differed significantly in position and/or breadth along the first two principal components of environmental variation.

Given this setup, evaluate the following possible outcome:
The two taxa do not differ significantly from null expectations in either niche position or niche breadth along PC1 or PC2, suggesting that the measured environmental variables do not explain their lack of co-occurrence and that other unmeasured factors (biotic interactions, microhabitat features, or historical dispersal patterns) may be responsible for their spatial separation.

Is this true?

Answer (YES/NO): NO